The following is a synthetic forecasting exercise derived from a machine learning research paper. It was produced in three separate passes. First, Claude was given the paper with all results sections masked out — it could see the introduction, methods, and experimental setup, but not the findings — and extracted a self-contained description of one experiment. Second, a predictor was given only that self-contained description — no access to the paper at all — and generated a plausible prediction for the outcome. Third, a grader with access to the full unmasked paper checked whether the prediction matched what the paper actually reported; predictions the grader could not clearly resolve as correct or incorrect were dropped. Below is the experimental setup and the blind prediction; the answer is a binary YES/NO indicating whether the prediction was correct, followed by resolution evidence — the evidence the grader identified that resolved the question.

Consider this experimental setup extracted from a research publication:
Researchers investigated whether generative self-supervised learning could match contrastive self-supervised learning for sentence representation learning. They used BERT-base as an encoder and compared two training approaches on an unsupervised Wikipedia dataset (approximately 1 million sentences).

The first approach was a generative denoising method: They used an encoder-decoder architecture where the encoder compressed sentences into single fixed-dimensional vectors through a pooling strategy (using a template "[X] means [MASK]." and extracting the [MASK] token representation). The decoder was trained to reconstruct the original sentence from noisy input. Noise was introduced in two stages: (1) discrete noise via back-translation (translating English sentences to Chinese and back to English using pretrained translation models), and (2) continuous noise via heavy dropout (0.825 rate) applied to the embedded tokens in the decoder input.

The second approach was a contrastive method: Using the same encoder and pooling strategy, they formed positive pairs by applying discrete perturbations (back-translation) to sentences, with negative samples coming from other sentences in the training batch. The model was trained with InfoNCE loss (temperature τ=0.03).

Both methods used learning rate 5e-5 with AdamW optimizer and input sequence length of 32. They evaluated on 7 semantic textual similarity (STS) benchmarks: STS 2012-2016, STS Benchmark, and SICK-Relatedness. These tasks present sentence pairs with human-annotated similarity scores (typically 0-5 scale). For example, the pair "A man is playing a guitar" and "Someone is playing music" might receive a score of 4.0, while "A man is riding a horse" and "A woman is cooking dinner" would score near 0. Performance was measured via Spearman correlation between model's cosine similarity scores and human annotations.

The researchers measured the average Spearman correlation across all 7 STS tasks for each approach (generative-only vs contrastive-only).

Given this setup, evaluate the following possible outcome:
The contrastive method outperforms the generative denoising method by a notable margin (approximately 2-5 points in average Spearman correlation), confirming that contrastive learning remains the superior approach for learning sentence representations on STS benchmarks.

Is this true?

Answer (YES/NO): NO